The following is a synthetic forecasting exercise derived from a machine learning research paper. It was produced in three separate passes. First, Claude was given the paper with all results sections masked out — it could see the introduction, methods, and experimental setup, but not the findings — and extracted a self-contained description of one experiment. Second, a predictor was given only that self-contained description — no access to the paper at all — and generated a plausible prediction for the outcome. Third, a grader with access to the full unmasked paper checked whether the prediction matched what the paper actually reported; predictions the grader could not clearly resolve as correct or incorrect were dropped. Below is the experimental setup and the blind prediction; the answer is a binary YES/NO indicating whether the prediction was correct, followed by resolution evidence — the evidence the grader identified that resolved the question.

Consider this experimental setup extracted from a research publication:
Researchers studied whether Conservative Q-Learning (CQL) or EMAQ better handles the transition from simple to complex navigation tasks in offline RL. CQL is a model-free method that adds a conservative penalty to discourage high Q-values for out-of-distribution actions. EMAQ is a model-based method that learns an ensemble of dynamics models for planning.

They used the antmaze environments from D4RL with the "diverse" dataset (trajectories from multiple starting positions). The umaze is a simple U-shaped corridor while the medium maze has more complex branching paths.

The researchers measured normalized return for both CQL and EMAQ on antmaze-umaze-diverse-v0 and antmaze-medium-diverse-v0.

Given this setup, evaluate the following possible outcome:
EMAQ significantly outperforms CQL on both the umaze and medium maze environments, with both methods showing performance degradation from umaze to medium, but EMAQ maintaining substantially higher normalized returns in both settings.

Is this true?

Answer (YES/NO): NO